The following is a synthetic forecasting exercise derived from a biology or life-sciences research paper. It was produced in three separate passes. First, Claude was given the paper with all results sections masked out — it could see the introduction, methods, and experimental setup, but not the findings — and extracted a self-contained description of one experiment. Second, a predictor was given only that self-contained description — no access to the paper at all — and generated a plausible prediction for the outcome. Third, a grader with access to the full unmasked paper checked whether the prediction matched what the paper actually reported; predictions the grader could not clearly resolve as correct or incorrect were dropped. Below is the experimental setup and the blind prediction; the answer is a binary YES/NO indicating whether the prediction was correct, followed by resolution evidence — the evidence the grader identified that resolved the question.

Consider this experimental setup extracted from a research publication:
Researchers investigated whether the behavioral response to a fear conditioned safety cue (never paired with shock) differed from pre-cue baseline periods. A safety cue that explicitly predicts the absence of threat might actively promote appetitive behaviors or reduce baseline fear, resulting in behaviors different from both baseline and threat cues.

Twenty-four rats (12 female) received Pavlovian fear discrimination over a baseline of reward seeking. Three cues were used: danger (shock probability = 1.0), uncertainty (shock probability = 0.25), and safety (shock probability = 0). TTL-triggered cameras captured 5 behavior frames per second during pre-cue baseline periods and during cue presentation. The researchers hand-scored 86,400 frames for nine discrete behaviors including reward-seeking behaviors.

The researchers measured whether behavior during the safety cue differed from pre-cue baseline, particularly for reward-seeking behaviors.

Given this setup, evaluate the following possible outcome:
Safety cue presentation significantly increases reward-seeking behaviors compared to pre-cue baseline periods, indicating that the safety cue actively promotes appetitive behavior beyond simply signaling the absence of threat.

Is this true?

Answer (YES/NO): NO